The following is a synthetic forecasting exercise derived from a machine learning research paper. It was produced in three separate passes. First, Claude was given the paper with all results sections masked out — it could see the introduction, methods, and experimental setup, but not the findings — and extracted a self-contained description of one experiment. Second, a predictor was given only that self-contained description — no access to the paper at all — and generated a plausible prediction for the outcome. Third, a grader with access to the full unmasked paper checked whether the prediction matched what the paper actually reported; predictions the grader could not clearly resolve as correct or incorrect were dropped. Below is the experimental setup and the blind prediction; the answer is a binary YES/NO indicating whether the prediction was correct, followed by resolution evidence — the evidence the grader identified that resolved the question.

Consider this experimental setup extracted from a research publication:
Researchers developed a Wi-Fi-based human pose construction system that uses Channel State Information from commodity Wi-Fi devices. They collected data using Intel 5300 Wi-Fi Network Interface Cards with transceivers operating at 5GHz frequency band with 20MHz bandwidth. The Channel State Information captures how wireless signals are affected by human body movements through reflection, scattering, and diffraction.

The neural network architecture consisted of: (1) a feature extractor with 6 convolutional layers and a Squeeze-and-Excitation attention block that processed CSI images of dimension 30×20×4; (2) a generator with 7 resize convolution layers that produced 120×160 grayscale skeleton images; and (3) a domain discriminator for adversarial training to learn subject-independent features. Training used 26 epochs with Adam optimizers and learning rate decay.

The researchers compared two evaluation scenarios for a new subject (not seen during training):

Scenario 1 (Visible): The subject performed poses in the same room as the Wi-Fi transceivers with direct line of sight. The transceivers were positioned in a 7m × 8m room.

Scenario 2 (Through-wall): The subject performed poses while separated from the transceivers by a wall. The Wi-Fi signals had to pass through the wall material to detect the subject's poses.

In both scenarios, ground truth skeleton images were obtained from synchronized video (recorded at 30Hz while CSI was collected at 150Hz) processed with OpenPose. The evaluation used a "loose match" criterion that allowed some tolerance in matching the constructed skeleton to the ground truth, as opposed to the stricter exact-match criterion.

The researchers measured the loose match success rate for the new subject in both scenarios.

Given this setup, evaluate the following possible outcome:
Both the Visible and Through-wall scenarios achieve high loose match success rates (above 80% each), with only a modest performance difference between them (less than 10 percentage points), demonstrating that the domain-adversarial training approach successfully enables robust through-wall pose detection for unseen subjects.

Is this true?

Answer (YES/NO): YES